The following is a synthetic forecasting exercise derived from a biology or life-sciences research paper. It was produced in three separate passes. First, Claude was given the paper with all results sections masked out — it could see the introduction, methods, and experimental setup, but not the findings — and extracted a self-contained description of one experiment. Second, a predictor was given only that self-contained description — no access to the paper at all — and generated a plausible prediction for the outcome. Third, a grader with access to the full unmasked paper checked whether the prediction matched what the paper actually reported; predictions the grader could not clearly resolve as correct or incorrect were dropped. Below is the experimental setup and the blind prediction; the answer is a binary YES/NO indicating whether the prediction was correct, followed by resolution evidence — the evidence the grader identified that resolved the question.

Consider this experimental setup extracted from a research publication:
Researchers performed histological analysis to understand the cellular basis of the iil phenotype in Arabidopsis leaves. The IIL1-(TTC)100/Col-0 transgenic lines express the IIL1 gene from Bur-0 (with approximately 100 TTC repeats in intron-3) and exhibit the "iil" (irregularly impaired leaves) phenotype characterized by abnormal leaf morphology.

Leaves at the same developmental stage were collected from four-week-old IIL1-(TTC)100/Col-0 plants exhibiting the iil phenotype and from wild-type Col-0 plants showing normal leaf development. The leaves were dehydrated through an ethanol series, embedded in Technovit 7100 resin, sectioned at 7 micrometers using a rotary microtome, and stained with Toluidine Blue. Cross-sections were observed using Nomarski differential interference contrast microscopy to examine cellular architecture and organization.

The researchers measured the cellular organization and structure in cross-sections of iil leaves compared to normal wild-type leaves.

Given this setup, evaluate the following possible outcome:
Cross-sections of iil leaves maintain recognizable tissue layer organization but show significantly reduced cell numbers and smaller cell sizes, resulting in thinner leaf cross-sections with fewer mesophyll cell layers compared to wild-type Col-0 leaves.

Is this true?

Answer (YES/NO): NO